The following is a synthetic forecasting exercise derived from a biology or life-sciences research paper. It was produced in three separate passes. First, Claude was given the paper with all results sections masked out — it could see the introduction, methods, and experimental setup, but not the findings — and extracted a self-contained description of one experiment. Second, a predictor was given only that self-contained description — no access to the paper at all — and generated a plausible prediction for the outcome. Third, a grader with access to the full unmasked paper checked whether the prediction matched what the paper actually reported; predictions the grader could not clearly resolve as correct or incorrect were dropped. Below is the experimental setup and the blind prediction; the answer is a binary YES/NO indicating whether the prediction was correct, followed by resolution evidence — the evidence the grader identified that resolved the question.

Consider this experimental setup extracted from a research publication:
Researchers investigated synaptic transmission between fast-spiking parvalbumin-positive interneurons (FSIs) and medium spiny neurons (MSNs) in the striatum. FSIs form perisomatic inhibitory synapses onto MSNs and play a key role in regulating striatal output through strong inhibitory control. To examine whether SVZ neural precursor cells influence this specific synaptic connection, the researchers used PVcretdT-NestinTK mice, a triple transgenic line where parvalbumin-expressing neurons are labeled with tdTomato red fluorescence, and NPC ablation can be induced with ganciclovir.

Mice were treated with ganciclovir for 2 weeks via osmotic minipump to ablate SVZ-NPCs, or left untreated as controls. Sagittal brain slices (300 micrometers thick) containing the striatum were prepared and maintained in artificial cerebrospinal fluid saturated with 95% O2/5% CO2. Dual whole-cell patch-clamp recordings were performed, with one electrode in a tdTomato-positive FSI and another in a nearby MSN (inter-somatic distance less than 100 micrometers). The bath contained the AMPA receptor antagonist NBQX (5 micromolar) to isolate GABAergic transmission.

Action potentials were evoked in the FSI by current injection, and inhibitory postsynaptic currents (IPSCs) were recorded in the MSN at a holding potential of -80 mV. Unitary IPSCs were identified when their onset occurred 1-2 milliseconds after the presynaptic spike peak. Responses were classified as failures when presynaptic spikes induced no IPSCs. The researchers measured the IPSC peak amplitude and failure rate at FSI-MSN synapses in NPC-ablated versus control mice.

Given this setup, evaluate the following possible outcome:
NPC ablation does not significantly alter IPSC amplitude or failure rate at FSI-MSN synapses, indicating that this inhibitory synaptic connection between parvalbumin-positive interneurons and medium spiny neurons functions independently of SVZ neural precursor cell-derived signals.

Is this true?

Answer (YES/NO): NO